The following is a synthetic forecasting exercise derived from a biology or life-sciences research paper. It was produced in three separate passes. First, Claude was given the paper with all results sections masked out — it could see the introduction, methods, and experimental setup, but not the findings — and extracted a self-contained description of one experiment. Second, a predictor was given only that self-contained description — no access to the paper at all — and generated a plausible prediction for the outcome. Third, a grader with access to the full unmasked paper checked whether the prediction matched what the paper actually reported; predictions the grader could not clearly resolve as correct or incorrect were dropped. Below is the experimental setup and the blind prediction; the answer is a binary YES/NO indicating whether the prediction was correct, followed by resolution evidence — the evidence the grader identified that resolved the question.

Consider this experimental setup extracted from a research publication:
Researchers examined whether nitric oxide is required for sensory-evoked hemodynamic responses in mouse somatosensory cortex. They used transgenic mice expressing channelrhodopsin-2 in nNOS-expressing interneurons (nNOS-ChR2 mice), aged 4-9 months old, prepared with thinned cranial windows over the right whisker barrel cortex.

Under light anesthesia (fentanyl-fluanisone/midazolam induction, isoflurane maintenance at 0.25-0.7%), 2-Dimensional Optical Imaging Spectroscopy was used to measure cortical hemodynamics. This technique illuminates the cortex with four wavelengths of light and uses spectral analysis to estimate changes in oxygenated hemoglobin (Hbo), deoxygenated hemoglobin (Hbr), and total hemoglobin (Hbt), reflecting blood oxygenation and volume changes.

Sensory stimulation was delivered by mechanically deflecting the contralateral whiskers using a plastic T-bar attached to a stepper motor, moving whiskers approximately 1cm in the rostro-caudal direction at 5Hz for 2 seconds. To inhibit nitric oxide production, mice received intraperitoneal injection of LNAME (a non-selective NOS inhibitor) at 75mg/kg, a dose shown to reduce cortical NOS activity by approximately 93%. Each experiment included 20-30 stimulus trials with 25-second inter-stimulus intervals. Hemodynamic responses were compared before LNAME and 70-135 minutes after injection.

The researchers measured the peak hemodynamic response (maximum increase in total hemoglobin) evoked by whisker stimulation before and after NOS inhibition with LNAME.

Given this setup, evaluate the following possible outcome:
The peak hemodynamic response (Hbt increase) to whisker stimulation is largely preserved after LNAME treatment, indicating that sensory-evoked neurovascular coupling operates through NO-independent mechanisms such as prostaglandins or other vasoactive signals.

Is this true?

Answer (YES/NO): YES